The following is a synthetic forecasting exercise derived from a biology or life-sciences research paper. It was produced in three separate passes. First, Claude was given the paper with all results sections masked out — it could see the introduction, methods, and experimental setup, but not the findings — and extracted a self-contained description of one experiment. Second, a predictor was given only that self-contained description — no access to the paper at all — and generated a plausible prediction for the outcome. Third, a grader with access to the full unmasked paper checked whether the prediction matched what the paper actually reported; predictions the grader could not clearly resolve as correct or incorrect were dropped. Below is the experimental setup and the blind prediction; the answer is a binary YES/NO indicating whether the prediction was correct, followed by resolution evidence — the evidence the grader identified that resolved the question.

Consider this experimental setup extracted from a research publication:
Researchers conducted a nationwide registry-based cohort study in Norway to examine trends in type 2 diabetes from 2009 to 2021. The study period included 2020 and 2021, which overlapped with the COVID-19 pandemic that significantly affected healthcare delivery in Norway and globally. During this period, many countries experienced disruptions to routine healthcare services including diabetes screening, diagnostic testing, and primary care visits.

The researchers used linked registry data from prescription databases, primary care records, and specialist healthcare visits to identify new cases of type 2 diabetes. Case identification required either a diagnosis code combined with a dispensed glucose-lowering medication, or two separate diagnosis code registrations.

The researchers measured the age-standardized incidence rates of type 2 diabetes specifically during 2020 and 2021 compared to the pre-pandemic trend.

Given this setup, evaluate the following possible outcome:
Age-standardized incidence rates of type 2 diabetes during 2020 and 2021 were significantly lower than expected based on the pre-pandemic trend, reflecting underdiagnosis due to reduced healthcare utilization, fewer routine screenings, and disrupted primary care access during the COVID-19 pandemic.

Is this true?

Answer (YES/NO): NO